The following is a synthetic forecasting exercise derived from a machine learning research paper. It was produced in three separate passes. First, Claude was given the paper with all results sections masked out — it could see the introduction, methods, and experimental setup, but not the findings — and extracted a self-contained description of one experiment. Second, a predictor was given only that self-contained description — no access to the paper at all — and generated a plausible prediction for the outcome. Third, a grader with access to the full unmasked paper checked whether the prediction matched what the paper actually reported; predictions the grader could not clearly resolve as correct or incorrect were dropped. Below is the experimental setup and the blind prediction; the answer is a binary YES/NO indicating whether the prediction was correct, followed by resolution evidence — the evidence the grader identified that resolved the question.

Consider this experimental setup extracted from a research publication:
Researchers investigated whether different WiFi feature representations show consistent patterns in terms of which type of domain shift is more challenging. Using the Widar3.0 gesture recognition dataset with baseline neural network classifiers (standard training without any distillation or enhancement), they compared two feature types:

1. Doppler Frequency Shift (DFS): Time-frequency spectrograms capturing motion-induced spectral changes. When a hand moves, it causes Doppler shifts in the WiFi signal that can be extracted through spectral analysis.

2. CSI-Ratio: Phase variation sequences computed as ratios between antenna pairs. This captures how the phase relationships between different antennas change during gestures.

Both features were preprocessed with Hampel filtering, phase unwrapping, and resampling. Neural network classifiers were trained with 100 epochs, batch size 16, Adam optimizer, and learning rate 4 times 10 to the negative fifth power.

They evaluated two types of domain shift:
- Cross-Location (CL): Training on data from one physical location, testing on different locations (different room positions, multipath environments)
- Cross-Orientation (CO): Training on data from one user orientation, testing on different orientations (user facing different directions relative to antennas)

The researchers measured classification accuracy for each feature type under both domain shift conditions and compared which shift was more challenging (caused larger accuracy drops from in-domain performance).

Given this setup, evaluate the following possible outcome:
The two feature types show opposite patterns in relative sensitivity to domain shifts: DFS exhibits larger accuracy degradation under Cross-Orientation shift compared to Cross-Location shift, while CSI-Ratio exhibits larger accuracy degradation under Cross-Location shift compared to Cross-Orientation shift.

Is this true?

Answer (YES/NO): NO